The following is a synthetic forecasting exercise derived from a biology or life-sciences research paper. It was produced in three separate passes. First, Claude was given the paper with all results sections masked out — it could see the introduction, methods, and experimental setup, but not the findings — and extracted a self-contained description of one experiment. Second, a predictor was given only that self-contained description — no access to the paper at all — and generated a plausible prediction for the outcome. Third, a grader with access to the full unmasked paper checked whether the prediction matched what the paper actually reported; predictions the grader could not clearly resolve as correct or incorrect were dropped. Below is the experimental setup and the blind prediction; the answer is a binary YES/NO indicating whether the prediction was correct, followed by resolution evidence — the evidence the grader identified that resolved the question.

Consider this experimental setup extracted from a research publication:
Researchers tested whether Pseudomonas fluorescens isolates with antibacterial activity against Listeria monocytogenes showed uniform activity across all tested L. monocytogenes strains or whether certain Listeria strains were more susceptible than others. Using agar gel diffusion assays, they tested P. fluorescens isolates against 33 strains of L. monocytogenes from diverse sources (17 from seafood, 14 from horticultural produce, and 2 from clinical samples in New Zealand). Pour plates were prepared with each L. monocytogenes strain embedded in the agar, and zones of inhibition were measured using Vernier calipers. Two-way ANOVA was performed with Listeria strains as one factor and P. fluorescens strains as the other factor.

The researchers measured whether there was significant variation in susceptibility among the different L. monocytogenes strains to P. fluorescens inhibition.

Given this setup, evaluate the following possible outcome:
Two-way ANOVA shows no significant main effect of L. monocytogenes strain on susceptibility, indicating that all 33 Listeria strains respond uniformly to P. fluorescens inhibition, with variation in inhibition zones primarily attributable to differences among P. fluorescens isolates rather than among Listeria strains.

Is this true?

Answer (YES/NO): NO